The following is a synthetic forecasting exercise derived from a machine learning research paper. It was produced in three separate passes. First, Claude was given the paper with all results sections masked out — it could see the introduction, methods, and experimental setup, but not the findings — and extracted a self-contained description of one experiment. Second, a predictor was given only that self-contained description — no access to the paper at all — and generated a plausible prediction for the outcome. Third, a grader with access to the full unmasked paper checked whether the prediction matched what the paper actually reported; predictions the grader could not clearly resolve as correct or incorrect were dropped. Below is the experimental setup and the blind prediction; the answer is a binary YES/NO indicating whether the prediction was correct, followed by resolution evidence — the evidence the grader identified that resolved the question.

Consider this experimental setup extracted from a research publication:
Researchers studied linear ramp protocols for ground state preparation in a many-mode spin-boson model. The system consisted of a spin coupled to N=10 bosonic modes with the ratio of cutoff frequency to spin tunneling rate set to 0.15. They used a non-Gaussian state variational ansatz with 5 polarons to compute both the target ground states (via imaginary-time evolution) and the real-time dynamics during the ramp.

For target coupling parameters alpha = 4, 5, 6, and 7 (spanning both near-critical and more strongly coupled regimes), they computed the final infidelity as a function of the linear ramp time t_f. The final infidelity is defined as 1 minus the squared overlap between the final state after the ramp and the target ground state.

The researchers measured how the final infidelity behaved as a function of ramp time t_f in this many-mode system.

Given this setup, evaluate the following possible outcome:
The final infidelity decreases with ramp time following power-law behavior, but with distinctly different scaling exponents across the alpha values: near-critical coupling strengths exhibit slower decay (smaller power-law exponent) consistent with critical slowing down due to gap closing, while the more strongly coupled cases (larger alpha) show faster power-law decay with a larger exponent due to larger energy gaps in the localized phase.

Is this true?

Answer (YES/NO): NO